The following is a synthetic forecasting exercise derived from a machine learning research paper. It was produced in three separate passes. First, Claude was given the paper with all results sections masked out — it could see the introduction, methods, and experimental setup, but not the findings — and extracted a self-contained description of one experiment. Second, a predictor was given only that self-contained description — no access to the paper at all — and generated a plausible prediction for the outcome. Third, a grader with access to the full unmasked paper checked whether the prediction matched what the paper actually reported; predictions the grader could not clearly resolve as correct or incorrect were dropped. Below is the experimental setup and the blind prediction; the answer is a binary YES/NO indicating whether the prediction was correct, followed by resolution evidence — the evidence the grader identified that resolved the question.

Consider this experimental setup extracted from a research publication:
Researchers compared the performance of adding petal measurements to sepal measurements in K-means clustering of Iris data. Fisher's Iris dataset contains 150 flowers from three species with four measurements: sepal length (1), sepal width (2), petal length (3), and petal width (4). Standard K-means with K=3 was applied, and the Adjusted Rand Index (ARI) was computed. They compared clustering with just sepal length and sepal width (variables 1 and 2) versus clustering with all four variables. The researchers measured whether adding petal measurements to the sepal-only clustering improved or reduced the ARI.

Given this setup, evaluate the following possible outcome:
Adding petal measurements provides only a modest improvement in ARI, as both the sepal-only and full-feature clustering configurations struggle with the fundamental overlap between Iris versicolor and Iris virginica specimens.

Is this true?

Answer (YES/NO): NO